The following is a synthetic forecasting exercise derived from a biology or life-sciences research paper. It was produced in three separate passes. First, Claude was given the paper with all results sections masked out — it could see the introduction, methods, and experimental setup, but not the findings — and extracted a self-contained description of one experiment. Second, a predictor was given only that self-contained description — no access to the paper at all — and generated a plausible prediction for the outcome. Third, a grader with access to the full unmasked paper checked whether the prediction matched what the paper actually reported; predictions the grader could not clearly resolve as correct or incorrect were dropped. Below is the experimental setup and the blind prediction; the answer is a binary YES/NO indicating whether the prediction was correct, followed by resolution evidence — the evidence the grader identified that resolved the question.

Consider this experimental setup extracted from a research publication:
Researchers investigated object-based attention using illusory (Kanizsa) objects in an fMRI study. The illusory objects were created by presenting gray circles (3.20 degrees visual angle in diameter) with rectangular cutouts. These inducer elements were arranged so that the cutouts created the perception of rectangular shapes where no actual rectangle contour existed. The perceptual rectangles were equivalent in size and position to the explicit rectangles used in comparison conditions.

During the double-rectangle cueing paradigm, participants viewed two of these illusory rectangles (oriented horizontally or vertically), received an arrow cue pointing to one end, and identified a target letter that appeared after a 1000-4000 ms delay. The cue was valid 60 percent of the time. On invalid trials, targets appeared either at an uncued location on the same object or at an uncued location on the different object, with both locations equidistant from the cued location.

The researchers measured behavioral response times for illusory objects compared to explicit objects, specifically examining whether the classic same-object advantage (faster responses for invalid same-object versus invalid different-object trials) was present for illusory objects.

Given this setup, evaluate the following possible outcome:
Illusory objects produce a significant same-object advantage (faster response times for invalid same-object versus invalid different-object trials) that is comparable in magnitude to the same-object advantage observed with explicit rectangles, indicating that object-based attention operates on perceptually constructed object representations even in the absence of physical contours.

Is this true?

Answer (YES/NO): NO